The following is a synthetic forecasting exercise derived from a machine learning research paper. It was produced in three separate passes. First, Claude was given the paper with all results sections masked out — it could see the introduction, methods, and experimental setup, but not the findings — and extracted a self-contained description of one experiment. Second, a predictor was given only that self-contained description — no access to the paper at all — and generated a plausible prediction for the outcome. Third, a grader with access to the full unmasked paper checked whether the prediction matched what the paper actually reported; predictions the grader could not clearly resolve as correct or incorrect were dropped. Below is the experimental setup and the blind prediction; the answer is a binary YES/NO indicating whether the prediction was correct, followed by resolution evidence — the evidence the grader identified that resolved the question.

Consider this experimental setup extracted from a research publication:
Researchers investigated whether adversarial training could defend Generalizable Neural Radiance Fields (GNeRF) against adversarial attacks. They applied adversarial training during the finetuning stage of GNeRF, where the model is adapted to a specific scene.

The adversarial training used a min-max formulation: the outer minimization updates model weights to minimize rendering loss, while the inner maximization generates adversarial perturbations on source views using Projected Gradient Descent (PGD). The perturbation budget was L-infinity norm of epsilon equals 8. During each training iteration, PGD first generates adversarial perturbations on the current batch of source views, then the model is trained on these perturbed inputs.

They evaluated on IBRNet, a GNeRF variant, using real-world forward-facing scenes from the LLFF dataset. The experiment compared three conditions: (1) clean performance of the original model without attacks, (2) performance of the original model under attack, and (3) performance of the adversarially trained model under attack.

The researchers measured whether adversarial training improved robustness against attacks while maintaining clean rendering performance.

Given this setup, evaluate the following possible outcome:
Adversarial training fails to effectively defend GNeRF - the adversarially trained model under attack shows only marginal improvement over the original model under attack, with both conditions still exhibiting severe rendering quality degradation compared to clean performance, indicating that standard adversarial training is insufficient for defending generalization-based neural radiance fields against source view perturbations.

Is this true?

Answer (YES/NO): NO